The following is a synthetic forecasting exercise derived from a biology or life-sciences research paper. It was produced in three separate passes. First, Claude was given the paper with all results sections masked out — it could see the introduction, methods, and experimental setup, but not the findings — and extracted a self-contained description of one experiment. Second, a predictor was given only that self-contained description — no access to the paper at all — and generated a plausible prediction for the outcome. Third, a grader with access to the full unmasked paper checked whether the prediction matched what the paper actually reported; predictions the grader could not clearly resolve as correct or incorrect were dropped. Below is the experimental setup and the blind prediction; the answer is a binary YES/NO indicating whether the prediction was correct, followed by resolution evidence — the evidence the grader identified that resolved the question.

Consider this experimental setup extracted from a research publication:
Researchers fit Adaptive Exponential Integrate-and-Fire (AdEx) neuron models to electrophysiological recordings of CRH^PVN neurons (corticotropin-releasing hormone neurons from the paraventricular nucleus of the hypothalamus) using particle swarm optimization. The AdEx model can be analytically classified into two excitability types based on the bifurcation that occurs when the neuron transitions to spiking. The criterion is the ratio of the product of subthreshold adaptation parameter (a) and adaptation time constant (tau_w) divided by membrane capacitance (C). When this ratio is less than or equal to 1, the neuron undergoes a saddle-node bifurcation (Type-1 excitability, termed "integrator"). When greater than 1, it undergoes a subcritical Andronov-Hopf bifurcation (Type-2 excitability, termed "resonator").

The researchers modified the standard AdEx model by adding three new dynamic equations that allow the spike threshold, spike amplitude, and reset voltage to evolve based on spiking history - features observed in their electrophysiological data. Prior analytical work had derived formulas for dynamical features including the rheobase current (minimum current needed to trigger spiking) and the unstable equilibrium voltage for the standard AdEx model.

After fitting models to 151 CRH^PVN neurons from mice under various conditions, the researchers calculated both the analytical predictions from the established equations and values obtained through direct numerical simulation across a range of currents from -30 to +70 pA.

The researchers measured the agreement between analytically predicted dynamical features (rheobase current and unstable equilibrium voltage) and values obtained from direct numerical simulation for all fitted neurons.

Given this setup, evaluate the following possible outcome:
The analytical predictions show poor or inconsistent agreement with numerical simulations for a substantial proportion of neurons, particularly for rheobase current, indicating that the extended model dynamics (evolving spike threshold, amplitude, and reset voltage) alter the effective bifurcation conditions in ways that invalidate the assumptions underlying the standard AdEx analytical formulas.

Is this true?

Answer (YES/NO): NO